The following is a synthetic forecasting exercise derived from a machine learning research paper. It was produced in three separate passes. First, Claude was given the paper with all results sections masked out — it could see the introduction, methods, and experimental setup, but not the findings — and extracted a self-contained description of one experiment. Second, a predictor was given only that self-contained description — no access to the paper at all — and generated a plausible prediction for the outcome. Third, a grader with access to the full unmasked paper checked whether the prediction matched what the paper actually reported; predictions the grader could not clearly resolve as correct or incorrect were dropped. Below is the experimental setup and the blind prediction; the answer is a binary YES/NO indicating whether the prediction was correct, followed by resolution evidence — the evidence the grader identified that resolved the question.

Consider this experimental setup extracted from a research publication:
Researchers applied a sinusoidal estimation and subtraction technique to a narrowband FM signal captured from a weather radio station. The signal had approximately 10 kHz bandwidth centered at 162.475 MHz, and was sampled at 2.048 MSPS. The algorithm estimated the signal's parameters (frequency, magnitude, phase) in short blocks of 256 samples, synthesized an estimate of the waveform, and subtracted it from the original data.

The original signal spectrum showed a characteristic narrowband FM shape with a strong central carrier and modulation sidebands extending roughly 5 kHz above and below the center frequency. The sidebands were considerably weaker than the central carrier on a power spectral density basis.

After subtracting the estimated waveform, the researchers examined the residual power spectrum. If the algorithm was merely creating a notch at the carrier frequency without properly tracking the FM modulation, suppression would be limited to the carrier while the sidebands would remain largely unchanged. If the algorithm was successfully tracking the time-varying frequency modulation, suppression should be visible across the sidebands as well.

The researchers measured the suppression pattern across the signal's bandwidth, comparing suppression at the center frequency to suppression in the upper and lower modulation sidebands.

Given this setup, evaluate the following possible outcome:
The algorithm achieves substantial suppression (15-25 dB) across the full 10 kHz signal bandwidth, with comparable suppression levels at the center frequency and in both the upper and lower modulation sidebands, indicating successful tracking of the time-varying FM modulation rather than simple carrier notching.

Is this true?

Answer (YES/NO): YES